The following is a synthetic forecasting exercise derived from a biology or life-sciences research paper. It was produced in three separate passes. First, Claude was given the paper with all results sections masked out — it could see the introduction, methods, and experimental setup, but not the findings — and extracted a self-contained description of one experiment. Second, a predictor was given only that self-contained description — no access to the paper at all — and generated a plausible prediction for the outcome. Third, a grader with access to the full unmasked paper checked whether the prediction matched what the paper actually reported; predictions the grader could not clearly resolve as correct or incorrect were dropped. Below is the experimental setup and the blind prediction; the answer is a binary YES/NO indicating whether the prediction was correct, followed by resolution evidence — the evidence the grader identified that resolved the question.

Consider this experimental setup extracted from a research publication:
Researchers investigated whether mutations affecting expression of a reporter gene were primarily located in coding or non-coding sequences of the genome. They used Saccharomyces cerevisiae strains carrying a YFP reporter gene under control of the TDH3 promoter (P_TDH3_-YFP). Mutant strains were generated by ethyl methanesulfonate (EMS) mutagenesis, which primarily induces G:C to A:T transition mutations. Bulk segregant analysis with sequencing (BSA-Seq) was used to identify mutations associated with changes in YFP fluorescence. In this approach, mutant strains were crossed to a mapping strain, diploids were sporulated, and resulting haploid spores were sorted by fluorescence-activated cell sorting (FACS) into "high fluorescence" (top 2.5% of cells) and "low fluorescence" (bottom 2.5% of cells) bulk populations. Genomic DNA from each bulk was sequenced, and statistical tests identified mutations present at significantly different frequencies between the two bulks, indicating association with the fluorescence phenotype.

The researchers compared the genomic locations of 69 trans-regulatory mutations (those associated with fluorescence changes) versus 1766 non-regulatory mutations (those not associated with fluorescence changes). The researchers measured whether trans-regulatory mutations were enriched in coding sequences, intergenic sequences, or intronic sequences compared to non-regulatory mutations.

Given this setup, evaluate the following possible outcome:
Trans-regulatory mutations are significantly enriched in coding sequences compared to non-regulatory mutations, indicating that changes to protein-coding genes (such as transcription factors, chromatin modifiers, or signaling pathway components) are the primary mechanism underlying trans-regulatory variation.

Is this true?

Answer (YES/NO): YES